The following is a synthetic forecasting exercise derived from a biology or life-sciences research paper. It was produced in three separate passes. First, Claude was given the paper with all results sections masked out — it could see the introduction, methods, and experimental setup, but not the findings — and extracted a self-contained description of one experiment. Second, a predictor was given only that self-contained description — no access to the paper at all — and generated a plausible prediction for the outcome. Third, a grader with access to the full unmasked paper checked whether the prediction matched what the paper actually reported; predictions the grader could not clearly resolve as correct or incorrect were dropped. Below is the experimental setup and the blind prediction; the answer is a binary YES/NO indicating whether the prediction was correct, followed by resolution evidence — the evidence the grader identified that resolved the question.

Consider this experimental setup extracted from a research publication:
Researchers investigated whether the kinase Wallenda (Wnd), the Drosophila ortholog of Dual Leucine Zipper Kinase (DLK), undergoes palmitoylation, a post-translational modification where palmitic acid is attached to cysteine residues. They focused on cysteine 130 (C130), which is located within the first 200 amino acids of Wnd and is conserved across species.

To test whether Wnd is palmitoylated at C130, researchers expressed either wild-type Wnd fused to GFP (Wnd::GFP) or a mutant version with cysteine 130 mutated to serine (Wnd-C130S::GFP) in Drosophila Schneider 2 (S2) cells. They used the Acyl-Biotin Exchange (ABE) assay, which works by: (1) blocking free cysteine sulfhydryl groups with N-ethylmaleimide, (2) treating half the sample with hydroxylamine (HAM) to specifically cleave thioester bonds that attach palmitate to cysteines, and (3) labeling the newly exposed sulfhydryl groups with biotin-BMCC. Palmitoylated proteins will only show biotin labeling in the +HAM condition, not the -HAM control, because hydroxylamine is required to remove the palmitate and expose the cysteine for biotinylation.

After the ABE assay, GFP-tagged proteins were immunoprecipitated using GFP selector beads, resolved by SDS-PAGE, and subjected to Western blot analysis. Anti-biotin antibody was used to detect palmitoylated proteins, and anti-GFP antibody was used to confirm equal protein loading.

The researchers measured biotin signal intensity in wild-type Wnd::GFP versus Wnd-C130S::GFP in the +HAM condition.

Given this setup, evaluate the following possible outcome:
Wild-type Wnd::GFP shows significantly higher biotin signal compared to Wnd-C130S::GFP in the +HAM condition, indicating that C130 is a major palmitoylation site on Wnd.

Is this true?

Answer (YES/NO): YES